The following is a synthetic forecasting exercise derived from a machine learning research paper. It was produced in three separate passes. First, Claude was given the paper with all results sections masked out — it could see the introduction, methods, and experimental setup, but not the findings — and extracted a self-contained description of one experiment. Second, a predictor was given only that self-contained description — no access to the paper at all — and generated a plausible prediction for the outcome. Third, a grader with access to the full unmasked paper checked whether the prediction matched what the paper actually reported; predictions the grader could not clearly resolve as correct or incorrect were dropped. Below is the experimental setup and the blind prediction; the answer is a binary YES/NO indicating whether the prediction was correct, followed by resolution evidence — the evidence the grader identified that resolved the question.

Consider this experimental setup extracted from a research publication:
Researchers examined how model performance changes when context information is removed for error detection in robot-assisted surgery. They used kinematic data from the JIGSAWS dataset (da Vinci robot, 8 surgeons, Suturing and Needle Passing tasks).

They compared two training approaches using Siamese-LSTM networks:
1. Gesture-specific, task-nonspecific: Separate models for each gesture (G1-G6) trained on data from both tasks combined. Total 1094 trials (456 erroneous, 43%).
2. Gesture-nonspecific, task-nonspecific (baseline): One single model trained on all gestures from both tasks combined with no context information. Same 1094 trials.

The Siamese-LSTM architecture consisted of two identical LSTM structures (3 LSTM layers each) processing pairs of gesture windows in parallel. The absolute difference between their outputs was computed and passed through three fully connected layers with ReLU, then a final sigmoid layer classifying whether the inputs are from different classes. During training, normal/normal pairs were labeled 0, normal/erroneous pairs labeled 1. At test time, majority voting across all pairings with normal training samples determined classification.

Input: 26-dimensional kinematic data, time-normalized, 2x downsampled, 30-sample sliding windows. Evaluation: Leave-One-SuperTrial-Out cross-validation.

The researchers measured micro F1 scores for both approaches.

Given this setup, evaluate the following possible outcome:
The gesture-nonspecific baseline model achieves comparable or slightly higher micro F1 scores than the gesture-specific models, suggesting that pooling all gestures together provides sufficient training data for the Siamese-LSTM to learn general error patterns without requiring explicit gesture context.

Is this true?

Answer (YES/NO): NO